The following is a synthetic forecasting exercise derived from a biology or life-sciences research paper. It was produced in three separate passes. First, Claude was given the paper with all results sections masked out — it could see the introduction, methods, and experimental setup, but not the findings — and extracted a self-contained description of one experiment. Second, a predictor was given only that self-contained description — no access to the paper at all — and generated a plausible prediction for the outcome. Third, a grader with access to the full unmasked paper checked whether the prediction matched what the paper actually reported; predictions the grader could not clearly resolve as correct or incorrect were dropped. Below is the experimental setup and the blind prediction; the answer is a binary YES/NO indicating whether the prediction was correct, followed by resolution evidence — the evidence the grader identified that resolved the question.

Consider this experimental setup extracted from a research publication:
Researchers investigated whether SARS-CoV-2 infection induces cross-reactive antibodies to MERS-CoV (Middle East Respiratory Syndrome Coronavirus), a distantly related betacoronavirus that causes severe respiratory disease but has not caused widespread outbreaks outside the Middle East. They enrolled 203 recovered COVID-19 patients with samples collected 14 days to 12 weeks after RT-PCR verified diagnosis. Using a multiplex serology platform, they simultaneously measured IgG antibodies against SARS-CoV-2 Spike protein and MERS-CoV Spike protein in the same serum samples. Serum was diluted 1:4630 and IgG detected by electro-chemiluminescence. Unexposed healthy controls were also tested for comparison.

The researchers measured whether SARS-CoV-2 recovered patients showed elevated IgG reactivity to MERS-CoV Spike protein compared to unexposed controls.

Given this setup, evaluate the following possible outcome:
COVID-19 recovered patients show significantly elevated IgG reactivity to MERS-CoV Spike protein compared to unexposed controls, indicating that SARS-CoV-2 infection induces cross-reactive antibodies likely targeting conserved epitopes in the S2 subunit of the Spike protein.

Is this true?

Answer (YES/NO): NO